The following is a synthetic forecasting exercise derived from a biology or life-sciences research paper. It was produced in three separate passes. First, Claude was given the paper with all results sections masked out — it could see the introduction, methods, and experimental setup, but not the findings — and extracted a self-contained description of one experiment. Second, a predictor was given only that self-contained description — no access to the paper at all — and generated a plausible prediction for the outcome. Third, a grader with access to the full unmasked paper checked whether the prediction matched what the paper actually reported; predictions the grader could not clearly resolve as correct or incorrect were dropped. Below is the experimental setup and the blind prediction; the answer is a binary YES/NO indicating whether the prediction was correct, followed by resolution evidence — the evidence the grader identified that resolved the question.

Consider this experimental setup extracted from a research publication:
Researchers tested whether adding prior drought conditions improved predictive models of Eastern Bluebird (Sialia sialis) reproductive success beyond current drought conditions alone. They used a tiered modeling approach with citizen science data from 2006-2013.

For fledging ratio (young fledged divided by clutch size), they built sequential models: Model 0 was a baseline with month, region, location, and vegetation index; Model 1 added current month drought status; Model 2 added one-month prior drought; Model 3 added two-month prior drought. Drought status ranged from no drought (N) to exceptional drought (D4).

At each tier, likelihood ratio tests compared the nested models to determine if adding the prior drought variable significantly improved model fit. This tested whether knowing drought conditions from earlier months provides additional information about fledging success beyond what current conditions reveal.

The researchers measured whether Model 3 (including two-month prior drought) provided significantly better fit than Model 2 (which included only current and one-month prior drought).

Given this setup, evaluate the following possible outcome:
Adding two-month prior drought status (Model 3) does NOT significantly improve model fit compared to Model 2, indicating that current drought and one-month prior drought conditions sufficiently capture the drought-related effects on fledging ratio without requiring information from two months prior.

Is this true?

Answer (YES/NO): NO